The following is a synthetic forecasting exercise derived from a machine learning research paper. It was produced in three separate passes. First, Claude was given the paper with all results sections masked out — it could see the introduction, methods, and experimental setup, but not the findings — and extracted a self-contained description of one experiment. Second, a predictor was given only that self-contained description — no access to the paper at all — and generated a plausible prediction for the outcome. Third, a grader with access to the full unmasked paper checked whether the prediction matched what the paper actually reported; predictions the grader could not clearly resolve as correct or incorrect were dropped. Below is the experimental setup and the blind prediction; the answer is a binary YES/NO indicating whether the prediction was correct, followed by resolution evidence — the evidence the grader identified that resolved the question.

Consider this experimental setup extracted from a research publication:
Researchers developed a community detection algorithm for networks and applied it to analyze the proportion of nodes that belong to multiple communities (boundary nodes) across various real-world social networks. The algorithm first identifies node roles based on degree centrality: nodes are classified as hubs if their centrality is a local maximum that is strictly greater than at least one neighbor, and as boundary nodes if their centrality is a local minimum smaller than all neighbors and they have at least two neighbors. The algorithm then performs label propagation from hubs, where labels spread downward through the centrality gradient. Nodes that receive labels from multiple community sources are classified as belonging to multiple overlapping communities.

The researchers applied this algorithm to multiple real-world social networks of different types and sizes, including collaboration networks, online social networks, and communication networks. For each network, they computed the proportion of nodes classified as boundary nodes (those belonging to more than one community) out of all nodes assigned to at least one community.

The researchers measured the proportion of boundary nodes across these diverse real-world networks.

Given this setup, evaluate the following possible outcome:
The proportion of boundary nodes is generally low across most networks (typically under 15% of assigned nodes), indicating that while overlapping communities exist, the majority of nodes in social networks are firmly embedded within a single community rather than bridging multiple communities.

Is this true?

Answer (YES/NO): NO